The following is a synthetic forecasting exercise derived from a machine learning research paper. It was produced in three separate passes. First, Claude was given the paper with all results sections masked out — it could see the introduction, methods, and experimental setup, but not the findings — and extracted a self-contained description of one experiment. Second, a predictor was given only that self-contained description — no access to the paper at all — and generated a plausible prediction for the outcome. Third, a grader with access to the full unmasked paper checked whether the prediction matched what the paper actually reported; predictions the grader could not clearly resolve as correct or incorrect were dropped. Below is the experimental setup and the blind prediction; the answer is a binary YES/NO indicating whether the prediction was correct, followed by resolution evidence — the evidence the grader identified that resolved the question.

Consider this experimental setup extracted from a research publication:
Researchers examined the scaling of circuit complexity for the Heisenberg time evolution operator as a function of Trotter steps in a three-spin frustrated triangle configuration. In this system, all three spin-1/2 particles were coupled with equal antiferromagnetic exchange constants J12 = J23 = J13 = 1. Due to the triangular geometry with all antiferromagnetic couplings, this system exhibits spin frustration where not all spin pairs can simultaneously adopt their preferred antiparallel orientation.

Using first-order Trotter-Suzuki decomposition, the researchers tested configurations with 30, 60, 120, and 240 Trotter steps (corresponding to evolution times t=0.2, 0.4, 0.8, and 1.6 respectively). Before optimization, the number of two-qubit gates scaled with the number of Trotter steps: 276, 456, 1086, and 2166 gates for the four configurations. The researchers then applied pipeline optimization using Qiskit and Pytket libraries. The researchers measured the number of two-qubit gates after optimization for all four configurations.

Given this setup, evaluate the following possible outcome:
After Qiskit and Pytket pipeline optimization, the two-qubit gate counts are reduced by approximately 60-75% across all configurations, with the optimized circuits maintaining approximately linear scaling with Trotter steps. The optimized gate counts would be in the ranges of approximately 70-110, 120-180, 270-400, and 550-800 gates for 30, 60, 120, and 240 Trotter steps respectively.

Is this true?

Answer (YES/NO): NO